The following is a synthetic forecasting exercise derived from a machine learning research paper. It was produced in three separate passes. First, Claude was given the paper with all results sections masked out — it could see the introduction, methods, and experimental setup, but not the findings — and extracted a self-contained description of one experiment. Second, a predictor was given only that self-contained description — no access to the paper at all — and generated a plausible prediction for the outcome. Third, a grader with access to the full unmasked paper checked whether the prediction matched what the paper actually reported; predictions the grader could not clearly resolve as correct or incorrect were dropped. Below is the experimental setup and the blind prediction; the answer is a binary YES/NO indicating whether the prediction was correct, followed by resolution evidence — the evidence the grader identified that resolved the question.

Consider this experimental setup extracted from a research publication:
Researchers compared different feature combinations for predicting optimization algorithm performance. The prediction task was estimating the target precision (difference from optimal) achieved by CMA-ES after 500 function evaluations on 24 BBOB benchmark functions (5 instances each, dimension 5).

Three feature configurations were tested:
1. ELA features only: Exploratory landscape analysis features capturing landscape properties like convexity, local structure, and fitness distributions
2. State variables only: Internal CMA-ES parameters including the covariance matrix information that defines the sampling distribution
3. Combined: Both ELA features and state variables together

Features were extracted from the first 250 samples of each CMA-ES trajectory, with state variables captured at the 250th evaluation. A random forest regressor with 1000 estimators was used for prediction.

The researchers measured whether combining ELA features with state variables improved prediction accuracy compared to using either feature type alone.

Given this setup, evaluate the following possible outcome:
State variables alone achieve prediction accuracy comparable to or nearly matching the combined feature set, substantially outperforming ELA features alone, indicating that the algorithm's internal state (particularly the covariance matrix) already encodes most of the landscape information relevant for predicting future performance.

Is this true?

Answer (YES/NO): NO